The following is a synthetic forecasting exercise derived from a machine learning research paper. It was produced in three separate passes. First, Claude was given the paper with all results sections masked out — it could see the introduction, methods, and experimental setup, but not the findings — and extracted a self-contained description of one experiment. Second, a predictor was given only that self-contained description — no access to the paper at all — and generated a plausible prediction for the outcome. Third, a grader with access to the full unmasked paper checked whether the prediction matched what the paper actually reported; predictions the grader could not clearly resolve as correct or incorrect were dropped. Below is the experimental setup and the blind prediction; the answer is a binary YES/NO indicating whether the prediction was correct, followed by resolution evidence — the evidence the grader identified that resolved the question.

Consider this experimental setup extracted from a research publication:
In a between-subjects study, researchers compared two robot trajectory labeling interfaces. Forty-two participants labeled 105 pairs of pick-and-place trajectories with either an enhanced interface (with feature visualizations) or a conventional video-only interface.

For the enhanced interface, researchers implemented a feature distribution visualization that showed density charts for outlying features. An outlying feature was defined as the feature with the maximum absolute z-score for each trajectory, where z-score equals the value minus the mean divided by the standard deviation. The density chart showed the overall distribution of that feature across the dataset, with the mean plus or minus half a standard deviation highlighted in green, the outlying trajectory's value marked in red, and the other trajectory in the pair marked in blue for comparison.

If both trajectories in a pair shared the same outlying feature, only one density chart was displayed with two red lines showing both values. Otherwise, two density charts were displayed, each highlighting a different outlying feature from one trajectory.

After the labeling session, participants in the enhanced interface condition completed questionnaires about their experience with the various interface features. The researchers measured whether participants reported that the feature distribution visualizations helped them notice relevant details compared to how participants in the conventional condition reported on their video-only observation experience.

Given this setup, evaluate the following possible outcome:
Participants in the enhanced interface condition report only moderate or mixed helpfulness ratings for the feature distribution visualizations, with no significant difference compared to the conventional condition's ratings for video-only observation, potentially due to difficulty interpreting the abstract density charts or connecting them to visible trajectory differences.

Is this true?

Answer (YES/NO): NO